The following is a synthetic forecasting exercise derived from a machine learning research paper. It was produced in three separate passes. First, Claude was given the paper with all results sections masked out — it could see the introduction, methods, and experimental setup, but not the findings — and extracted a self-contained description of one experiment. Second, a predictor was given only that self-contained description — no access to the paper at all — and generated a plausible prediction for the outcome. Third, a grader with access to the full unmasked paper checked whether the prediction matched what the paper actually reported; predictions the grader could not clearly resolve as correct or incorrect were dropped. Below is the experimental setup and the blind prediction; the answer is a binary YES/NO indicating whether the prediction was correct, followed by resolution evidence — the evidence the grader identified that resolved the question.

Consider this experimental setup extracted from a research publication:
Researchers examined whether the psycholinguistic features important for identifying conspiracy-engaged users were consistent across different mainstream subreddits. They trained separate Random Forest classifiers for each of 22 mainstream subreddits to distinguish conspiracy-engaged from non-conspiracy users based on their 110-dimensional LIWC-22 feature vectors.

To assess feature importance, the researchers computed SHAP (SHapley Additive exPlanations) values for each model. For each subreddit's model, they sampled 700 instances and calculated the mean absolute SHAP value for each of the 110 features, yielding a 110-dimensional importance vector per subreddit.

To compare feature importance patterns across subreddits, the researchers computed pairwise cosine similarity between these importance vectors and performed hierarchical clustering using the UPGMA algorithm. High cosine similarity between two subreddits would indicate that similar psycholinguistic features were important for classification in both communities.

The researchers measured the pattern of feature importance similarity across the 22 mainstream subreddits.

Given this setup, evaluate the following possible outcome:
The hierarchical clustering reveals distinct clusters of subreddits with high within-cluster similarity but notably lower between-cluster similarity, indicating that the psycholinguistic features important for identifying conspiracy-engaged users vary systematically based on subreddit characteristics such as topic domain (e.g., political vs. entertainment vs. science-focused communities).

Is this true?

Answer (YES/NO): NO